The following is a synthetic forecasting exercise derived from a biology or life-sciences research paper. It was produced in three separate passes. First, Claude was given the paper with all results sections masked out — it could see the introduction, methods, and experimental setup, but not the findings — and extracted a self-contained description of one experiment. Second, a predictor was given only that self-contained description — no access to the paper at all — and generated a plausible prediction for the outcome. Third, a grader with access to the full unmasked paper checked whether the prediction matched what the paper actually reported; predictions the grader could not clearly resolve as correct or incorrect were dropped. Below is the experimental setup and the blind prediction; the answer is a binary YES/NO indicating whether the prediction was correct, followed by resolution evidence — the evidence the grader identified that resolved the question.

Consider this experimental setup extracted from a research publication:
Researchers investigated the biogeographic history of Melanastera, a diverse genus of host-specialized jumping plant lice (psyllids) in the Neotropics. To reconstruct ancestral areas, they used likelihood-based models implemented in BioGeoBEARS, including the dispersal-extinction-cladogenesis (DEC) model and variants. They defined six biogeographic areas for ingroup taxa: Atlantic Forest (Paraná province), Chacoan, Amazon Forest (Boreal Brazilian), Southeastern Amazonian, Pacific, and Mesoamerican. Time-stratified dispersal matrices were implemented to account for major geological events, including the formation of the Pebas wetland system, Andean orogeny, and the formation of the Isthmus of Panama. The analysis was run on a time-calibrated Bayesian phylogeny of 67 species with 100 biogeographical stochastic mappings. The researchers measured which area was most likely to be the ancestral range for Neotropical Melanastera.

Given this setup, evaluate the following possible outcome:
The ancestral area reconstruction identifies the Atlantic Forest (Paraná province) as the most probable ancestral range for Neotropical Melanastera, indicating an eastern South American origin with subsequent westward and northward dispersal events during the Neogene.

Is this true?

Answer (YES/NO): NO